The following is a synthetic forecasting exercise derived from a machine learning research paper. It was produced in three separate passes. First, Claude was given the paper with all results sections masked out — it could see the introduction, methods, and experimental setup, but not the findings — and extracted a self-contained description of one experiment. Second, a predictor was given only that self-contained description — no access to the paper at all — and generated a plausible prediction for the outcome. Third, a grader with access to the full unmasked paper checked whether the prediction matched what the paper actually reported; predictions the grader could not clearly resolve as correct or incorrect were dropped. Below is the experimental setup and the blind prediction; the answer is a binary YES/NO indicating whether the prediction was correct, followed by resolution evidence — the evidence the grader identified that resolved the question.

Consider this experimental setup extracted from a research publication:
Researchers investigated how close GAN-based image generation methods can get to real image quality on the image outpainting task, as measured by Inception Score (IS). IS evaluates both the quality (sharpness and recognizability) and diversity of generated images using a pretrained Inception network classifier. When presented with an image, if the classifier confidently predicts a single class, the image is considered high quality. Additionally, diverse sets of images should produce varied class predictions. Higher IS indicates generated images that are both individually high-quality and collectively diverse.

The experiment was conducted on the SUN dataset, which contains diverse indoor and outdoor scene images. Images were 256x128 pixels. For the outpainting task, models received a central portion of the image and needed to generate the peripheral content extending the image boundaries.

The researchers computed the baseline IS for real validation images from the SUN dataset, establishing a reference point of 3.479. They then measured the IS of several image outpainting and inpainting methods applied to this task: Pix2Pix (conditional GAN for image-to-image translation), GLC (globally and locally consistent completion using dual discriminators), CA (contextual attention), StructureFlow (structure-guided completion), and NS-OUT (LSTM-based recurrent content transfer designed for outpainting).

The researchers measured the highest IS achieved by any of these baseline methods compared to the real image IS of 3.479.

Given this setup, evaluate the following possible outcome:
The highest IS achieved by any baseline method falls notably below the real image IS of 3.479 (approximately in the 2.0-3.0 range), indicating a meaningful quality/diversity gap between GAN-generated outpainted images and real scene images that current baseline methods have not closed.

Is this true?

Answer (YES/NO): NO